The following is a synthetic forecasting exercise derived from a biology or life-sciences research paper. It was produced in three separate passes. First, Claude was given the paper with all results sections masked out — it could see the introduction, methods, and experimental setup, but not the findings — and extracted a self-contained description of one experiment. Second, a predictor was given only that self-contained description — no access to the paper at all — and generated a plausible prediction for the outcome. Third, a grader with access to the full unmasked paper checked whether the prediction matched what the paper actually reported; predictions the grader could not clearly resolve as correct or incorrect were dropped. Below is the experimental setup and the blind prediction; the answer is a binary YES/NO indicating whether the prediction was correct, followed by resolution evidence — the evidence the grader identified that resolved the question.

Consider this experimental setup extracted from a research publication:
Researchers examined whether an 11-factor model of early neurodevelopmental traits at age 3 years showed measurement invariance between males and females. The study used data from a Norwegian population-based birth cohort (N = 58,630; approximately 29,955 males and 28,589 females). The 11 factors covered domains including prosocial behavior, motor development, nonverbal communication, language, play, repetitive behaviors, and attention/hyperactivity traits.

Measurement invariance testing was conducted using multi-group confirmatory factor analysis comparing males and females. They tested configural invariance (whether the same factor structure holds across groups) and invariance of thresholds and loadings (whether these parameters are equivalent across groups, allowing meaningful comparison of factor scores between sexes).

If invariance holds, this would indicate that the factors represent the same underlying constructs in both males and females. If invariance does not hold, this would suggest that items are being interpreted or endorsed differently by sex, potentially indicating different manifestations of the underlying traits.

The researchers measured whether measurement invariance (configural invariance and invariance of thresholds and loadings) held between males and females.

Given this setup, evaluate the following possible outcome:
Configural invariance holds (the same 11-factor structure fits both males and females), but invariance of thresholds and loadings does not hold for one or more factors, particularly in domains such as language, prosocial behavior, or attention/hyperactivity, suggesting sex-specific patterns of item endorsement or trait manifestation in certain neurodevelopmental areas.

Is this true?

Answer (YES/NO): NO